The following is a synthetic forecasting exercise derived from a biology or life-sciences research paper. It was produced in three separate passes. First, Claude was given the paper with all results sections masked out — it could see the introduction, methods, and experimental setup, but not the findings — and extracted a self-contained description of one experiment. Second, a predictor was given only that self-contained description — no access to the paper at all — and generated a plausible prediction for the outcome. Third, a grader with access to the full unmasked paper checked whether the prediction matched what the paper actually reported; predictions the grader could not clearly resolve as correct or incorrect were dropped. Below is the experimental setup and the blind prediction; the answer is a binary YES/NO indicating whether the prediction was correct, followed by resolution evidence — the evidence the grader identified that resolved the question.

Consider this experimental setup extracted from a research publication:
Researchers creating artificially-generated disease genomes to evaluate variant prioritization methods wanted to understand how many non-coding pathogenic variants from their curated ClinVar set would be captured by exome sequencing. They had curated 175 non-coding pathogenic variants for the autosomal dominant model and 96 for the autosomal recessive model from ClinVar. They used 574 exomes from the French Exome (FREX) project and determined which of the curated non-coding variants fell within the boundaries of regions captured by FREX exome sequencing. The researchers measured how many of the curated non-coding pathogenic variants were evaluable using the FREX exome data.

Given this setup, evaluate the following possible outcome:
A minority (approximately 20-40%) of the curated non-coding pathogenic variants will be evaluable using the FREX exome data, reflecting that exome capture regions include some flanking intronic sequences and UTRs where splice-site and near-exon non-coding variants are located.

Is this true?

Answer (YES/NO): NO